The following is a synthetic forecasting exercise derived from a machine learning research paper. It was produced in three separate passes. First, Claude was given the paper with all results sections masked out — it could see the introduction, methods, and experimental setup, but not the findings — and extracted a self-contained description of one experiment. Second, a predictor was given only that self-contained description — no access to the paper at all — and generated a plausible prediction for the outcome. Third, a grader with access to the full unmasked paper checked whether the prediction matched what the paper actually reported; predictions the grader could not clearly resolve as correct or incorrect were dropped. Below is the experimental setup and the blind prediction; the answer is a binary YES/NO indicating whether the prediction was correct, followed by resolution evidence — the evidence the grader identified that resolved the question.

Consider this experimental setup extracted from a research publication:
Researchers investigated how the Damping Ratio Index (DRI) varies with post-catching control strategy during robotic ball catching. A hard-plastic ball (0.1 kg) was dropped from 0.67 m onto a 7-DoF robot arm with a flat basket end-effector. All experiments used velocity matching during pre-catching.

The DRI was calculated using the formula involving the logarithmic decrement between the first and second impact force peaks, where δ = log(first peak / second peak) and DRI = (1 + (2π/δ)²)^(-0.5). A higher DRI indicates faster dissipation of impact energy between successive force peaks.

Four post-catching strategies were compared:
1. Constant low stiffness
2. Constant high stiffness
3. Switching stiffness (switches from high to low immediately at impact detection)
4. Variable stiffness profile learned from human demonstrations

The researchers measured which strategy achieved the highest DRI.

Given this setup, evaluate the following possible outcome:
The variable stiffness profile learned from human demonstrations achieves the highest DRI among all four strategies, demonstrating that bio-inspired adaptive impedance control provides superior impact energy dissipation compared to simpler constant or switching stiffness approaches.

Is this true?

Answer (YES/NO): NO